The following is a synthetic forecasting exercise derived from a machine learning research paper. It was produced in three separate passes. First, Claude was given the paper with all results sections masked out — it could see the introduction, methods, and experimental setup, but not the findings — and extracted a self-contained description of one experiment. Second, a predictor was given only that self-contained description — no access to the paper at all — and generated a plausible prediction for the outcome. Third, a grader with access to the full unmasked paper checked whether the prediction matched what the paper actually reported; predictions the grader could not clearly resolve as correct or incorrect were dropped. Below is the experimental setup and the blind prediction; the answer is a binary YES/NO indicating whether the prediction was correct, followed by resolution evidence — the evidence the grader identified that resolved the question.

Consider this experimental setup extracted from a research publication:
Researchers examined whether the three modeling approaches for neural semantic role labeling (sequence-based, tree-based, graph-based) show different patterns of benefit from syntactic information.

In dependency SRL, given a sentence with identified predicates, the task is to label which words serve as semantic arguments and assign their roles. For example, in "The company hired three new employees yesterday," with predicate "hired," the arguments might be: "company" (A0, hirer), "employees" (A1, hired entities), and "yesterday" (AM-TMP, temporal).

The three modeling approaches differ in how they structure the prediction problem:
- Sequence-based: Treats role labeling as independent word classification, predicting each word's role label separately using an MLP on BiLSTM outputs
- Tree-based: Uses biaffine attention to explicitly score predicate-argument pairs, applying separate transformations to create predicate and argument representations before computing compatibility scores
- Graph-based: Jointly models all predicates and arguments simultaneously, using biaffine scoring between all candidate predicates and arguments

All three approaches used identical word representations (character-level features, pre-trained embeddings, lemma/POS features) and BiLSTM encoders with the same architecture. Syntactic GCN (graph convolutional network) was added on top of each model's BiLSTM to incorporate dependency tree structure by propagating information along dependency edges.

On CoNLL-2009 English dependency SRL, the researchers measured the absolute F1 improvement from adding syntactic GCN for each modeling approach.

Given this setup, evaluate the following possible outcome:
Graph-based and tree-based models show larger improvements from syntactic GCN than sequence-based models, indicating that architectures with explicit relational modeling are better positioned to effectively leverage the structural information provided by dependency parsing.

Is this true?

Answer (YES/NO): NO